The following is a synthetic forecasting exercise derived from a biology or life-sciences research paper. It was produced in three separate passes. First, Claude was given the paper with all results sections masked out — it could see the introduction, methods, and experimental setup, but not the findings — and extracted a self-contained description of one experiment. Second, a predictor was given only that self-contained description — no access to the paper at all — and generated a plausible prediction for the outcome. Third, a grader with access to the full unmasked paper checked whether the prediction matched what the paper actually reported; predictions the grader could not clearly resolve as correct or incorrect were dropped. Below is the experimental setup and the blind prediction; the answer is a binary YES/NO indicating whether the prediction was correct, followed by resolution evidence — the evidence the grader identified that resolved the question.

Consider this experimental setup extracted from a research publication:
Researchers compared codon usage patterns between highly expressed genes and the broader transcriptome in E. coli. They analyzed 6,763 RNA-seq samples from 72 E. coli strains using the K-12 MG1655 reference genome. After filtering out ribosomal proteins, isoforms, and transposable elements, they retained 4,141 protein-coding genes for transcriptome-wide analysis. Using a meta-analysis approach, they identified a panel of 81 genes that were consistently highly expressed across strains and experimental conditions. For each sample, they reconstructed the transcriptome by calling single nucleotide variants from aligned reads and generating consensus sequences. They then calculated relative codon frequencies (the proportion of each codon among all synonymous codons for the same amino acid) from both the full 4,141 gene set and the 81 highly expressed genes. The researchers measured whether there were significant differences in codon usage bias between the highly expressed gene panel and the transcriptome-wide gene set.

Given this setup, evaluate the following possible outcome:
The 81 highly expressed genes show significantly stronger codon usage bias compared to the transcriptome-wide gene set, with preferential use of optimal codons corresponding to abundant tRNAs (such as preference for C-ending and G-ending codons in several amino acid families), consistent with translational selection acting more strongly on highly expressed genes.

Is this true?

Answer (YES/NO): NO